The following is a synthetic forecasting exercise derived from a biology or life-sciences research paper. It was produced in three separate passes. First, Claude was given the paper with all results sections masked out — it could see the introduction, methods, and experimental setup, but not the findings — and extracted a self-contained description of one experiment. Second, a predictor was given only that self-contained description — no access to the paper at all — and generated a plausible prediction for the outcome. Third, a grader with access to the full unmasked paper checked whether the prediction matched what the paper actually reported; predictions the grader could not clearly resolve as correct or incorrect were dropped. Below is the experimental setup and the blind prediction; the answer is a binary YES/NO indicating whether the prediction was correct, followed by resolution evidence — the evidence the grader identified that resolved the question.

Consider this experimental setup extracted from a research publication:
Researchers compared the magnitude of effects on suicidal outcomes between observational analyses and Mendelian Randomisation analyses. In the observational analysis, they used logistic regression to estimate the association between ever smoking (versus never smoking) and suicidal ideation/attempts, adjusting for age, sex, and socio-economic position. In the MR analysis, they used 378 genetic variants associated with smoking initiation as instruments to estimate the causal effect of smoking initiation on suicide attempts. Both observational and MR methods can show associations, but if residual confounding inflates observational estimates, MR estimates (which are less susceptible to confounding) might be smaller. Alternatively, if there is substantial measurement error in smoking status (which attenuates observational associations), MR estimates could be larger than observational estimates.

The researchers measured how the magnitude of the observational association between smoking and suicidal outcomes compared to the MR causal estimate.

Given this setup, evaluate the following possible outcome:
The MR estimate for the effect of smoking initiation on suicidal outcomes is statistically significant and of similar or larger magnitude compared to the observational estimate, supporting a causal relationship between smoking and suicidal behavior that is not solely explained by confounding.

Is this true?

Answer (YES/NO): NO